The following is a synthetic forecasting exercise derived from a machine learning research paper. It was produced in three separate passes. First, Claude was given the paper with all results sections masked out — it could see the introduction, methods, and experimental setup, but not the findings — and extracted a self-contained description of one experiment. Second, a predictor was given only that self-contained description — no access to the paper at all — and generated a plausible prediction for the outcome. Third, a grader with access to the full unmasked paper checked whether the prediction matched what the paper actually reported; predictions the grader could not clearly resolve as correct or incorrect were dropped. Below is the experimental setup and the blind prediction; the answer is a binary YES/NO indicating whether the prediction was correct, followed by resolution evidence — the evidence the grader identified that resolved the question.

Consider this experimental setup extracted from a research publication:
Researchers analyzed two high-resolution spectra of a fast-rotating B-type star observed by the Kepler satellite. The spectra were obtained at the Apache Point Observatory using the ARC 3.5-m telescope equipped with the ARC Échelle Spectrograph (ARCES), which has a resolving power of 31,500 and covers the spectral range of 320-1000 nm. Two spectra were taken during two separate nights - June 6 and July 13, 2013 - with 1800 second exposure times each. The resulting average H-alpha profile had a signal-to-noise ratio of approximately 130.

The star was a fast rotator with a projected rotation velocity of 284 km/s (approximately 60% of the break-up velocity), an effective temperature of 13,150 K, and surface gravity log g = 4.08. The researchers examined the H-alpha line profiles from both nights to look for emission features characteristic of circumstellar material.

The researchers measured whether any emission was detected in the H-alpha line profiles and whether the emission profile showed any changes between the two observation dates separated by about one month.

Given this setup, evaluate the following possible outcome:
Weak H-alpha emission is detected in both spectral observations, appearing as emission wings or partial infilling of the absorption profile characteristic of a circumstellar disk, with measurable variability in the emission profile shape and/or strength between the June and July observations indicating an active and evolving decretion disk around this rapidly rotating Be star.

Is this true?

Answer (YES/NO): NO